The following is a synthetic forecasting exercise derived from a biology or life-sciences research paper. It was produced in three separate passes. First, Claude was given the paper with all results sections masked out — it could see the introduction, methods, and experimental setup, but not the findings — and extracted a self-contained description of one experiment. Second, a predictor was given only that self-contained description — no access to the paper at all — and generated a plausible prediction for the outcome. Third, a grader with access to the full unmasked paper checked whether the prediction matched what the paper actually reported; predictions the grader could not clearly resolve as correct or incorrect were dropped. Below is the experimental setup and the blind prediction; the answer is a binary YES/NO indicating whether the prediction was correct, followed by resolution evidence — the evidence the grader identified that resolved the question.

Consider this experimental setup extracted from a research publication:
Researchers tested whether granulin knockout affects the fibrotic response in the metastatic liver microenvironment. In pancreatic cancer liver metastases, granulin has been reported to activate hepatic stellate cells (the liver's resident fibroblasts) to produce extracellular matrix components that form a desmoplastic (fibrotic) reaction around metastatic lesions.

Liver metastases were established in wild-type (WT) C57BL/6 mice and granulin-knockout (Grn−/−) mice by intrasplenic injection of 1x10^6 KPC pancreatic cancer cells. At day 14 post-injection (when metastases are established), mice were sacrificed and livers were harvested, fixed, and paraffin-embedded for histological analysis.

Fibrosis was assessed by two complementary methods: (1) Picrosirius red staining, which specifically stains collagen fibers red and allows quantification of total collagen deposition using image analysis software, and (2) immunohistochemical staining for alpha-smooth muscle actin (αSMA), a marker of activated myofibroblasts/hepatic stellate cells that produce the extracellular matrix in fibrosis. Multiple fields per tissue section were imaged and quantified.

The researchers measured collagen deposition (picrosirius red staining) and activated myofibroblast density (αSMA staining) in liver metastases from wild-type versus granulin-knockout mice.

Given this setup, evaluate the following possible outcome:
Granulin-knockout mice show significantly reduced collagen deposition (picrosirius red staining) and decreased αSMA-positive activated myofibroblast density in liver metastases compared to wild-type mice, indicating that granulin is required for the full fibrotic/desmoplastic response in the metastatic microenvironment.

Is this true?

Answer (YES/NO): YES